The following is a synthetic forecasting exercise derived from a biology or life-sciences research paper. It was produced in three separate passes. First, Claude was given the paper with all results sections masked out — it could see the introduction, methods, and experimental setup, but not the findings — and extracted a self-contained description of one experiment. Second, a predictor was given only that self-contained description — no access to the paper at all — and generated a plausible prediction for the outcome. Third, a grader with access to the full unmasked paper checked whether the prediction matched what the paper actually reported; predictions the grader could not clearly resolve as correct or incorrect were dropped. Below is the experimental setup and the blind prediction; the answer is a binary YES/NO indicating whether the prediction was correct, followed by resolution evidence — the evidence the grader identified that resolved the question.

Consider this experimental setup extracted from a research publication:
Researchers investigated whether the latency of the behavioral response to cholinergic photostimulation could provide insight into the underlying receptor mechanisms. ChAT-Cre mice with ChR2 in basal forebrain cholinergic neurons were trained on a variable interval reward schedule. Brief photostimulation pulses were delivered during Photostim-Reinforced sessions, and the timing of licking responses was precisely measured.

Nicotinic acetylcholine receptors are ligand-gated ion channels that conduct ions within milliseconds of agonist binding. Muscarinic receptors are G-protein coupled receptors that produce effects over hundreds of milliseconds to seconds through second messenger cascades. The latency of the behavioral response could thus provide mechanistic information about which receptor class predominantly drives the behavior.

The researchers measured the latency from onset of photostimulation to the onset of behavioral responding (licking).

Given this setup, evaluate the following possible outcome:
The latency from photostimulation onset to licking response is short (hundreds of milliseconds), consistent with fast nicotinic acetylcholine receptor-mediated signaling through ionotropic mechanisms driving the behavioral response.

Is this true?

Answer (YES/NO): NO